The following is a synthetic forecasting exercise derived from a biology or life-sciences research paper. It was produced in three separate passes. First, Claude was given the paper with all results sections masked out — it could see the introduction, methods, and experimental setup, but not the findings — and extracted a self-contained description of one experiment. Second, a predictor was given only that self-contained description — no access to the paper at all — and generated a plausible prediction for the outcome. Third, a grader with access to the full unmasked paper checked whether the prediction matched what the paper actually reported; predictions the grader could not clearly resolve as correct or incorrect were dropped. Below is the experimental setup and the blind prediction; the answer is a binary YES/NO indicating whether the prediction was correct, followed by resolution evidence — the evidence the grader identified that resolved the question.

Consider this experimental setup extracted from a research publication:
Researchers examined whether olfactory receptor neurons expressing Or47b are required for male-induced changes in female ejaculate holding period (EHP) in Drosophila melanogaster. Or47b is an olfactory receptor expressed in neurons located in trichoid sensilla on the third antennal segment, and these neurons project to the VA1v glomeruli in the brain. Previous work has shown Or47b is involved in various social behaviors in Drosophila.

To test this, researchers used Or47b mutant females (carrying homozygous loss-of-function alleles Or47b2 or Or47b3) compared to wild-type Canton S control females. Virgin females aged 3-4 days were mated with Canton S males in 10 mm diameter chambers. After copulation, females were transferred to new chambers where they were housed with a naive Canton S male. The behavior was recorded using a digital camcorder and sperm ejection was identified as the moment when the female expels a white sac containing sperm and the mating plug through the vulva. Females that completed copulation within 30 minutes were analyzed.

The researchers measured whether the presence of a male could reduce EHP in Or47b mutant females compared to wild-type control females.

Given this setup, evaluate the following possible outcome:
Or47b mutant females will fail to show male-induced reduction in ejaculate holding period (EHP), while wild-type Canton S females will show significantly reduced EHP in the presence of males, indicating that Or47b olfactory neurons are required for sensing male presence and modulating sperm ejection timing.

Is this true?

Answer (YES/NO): YES